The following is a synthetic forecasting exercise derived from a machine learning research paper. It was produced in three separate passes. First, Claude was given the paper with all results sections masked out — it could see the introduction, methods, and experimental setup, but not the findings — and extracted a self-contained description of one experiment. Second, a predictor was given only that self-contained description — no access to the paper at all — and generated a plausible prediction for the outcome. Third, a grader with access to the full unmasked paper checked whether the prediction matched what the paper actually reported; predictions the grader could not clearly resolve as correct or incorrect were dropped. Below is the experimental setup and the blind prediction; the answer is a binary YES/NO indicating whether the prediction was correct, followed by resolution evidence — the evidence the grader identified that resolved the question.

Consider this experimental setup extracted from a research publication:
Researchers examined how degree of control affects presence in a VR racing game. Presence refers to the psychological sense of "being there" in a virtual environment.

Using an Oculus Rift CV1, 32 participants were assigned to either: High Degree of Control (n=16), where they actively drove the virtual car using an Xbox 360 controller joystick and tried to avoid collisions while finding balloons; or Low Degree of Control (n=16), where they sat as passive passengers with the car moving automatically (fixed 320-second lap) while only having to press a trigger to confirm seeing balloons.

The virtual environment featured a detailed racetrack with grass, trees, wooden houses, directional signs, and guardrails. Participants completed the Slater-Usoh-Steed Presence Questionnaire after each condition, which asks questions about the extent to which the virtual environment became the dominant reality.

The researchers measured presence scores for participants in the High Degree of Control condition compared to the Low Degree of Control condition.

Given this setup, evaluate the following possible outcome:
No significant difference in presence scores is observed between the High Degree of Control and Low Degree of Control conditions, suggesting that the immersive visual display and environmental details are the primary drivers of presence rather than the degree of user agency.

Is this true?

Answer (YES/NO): YES